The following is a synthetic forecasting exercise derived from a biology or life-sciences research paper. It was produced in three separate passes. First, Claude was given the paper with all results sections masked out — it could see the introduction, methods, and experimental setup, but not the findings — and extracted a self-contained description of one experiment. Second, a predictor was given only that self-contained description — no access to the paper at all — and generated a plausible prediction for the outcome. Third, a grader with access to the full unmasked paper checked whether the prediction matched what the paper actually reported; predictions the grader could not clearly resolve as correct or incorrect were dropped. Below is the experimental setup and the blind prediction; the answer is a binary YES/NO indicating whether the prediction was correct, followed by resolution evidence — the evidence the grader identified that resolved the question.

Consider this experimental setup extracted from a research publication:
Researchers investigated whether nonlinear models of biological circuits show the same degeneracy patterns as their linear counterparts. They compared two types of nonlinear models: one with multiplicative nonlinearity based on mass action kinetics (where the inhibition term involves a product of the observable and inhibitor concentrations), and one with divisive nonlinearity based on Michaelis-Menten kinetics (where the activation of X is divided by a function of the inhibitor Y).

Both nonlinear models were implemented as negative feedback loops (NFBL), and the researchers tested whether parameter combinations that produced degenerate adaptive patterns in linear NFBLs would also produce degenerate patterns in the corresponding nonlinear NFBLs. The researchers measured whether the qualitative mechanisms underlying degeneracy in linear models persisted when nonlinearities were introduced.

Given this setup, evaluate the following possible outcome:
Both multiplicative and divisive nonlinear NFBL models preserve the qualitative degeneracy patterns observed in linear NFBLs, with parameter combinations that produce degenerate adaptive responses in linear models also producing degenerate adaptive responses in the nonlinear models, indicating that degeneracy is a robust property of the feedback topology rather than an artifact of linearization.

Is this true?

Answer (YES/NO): YES